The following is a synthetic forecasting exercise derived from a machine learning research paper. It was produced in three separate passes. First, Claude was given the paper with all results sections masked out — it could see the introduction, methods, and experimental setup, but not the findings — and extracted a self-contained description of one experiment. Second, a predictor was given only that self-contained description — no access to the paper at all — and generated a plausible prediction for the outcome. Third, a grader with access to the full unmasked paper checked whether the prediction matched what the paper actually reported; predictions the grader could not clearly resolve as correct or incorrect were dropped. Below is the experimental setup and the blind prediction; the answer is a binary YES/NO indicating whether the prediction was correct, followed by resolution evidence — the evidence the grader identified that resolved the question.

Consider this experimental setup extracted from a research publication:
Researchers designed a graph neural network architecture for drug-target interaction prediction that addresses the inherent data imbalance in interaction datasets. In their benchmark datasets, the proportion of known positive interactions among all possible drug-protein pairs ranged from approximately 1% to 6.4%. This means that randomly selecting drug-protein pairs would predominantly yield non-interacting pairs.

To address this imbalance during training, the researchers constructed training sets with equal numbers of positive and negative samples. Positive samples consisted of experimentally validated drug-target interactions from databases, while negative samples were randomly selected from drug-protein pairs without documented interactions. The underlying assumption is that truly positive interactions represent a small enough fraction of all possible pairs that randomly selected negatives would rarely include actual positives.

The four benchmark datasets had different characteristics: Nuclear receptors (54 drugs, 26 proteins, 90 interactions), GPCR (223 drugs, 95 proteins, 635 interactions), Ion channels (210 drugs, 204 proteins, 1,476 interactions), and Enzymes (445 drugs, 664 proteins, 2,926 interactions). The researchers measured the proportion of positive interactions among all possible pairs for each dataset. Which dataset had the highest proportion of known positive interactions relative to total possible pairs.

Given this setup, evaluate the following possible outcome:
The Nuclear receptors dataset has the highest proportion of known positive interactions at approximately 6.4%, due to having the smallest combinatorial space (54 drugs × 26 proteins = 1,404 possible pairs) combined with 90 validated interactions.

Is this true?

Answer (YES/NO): YES